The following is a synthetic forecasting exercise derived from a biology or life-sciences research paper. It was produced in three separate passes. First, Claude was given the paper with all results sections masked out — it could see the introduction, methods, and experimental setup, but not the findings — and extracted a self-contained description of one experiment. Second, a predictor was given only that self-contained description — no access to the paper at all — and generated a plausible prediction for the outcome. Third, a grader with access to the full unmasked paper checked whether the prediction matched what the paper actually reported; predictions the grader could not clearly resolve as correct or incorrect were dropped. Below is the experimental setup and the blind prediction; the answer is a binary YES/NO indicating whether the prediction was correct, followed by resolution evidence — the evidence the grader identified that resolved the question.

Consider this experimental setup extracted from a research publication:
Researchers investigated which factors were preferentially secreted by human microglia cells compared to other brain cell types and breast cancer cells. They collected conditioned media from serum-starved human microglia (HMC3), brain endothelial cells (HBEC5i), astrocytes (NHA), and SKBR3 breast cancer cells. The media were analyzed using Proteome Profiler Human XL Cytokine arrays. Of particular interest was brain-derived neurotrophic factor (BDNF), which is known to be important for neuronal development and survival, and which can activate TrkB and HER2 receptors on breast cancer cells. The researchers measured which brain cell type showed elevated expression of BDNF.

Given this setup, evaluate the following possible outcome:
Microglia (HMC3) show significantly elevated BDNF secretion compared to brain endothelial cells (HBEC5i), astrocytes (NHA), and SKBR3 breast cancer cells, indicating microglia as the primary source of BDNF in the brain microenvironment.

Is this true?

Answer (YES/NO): YES